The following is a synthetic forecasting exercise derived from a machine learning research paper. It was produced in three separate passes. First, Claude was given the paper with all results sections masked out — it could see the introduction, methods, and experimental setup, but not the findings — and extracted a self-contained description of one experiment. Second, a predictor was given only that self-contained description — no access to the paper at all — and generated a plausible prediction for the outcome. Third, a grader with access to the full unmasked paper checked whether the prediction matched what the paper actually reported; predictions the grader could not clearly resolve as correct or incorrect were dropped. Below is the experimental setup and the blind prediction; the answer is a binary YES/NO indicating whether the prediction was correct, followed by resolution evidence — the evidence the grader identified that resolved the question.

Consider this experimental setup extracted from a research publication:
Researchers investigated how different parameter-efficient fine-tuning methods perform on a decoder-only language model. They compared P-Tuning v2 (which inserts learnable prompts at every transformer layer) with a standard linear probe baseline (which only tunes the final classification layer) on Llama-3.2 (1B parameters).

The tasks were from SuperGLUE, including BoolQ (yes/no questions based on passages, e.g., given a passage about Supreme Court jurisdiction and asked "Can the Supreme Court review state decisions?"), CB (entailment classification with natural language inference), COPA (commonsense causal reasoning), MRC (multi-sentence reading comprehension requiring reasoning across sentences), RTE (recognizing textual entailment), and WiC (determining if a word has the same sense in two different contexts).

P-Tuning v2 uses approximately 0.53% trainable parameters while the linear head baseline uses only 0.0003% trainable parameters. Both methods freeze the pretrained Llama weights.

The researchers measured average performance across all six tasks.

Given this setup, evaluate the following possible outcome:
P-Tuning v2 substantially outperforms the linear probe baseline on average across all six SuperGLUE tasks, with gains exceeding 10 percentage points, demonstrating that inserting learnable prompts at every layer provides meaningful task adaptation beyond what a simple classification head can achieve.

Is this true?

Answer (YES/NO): NO